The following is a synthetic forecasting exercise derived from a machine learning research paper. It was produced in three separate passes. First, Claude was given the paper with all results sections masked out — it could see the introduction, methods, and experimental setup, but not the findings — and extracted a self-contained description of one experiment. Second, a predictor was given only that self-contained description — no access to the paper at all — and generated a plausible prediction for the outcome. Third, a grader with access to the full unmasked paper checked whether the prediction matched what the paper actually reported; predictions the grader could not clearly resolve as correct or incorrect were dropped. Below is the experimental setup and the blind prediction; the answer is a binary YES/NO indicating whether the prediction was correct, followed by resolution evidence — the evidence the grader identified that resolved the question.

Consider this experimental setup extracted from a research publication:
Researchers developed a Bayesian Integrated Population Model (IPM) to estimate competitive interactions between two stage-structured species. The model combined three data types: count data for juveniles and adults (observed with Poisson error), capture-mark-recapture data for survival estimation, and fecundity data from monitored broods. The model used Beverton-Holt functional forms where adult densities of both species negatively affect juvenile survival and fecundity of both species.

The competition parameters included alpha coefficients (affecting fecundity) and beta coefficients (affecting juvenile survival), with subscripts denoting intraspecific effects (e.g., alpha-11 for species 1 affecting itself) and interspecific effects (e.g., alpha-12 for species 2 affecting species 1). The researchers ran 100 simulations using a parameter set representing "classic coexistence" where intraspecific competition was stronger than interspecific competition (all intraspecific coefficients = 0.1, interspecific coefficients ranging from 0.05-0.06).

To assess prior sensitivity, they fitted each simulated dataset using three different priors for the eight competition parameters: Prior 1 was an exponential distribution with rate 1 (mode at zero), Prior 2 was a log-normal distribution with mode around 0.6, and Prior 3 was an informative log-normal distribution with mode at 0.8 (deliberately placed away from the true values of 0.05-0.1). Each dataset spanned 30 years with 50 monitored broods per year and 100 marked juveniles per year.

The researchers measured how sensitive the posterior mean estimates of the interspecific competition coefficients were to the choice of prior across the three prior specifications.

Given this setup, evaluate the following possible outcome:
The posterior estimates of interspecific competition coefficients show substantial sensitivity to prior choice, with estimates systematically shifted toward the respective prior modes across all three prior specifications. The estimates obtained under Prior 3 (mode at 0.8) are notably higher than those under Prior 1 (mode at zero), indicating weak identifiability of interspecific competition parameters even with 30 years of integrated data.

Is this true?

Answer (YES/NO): YES